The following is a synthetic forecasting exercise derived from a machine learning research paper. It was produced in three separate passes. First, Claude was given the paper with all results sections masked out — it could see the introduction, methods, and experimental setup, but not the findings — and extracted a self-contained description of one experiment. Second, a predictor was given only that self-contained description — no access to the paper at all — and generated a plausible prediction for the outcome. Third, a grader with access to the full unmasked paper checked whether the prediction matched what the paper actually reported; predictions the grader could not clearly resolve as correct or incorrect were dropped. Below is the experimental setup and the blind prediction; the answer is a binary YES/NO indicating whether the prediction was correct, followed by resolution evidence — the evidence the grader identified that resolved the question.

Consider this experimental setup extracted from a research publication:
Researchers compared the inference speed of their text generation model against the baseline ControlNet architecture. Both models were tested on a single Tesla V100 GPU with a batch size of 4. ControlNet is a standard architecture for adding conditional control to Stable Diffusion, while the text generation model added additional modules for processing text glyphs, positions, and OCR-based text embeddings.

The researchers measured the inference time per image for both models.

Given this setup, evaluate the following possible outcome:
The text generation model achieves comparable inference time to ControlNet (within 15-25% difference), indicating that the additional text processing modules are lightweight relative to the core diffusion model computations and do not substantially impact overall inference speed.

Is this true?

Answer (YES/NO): NO